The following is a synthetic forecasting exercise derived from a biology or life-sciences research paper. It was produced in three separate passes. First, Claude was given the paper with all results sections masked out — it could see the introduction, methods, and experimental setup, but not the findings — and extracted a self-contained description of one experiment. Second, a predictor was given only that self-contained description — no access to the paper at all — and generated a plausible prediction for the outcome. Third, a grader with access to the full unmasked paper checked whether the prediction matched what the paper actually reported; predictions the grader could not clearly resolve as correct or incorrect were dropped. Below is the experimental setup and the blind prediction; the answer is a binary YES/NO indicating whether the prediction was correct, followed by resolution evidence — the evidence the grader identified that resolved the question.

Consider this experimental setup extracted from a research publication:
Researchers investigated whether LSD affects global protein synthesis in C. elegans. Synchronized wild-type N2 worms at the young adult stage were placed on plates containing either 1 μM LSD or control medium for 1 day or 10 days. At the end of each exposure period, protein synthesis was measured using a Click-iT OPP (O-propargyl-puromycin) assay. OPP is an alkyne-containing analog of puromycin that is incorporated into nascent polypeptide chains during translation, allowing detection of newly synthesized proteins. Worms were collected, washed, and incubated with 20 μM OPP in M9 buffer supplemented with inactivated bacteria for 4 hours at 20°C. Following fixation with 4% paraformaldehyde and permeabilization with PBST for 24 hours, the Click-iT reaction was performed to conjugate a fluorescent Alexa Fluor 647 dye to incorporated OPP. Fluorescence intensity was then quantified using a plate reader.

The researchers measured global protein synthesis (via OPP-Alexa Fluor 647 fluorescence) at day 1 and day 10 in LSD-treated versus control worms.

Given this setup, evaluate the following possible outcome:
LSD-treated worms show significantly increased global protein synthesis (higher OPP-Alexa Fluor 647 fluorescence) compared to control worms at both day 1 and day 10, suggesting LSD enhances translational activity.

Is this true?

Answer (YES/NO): NO